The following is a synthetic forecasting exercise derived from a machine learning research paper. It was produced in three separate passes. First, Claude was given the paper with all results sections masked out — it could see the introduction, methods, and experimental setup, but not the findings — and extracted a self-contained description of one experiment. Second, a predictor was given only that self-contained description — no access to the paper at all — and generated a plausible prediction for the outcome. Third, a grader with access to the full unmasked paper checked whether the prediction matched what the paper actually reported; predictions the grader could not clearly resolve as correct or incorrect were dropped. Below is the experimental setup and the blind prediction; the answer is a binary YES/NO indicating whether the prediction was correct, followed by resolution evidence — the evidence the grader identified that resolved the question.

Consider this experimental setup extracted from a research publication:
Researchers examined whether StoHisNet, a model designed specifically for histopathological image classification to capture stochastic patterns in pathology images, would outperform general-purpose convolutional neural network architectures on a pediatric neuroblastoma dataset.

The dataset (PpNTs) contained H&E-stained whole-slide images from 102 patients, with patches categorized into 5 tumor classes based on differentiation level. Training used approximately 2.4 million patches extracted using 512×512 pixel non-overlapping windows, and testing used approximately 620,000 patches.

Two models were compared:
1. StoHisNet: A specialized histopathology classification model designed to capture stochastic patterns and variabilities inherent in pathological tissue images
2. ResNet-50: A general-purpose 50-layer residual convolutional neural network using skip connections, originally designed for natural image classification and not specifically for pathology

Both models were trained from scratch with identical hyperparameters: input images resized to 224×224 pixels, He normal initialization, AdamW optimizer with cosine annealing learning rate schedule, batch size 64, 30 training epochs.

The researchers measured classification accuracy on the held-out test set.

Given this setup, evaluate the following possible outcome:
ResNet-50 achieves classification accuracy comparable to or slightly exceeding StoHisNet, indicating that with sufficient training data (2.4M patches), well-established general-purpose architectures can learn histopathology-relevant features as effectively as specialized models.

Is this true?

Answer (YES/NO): YES